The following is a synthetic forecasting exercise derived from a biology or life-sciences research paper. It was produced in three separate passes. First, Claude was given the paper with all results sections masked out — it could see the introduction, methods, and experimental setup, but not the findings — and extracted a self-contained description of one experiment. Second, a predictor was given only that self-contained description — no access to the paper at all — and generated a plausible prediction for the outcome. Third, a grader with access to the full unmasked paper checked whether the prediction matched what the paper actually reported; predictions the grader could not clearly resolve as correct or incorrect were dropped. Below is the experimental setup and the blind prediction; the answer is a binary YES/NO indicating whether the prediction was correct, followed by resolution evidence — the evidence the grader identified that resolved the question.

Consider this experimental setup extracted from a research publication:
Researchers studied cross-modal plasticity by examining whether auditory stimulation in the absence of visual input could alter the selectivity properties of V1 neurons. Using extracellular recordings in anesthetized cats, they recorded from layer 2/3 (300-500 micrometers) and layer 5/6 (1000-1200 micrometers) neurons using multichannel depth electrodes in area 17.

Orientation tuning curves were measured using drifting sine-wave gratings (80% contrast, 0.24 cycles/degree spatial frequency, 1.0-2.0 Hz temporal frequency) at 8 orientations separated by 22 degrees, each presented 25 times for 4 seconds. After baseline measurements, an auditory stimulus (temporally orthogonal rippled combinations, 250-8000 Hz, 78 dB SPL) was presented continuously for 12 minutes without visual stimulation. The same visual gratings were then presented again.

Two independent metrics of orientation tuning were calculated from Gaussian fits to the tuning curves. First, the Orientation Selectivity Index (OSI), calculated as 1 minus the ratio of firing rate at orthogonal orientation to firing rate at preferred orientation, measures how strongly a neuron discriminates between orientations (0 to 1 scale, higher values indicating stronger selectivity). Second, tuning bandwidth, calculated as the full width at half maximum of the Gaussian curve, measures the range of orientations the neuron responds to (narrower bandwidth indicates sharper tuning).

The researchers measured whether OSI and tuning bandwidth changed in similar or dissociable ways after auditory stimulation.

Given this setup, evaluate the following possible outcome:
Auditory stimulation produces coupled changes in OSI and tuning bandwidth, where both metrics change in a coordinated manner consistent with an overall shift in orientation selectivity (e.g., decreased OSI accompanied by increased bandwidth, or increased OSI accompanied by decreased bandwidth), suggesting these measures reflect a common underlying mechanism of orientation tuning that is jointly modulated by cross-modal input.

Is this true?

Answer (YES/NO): NO